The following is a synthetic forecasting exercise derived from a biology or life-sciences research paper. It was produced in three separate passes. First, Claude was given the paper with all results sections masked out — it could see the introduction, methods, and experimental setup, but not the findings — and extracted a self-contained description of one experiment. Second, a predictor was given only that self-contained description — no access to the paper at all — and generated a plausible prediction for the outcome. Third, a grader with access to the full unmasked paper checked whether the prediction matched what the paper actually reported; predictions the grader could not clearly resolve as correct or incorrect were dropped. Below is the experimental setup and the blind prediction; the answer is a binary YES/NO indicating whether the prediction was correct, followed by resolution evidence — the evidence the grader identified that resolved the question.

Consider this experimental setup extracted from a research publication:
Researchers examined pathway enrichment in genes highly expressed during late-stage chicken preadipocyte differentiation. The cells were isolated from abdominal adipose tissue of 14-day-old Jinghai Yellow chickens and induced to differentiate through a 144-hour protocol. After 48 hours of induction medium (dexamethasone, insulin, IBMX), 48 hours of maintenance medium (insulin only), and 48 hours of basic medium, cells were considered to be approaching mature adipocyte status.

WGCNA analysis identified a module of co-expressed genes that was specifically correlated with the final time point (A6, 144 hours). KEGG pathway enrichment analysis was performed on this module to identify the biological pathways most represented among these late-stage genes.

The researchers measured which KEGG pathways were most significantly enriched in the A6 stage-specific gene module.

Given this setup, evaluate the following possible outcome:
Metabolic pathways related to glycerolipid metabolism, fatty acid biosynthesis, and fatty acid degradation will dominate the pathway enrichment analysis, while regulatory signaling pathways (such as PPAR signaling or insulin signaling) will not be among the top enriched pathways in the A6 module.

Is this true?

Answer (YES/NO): NO